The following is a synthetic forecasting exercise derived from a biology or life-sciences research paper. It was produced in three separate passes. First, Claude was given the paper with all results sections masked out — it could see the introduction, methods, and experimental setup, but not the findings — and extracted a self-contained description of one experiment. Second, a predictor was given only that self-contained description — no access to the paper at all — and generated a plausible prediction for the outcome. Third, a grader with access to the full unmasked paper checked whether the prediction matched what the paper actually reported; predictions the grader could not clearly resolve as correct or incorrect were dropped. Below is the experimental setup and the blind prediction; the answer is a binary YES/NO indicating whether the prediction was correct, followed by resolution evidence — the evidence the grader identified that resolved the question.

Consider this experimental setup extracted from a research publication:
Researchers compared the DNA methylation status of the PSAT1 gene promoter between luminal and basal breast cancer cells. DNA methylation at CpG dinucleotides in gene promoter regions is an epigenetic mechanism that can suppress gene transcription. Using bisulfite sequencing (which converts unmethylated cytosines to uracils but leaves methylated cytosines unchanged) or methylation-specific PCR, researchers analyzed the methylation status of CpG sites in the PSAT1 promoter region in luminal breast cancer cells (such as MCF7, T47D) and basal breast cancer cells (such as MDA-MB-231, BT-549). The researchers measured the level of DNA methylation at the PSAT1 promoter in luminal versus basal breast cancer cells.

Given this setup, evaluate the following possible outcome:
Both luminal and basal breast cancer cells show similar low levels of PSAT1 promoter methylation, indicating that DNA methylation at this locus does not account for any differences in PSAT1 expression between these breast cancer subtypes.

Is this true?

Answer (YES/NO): NO